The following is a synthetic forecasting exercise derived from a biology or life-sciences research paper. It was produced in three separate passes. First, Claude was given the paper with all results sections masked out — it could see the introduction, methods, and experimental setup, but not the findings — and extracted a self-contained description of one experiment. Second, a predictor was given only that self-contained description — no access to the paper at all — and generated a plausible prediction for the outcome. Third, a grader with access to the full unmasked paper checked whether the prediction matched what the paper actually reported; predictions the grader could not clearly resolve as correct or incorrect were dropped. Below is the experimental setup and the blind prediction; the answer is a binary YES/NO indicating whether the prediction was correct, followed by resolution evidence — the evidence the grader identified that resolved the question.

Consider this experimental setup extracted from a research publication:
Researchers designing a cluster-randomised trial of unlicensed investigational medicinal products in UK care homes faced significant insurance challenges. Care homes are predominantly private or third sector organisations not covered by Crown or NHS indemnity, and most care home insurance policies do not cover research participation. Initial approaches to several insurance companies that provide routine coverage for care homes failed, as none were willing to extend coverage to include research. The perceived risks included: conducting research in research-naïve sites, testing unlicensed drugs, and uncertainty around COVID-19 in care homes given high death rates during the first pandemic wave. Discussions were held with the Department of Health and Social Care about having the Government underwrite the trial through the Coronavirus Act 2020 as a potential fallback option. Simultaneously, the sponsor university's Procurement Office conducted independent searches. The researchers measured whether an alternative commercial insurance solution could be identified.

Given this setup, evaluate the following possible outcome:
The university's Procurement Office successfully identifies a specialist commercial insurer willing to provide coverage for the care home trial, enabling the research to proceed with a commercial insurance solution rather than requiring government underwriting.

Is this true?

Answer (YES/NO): YES